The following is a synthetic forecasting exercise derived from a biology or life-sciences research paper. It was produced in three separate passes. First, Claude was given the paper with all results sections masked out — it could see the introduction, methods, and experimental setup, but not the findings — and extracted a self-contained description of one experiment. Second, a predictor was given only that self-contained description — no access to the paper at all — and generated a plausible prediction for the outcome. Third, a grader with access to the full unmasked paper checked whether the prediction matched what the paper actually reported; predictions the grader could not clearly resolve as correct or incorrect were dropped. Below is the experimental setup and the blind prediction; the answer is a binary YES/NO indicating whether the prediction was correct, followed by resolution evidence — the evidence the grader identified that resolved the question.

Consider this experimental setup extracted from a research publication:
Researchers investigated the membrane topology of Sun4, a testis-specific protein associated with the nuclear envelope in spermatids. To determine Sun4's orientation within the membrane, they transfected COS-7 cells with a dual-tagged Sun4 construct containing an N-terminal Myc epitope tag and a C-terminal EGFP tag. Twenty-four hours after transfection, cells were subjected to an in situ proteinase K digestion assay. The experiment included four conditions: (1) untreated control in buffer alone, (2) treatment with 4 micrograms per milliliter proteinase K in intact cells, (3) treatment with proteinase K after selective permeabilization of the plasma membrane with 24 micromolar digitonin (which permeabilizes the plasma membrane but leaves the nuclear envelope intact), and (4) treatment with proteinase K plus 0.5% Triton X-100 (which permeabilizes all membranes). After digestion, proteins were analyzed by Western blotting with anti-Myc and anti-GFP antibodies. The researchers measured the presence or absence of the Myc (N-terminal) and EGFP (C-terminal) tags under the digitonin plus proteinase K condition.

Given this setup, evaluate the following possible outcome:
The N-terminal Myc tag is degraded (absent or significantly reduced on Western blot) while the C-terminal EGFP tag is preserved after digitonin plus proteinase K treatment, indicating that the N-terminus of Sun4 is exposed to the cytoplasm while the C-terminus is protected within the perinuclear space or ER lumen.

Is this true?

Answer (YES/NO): YES